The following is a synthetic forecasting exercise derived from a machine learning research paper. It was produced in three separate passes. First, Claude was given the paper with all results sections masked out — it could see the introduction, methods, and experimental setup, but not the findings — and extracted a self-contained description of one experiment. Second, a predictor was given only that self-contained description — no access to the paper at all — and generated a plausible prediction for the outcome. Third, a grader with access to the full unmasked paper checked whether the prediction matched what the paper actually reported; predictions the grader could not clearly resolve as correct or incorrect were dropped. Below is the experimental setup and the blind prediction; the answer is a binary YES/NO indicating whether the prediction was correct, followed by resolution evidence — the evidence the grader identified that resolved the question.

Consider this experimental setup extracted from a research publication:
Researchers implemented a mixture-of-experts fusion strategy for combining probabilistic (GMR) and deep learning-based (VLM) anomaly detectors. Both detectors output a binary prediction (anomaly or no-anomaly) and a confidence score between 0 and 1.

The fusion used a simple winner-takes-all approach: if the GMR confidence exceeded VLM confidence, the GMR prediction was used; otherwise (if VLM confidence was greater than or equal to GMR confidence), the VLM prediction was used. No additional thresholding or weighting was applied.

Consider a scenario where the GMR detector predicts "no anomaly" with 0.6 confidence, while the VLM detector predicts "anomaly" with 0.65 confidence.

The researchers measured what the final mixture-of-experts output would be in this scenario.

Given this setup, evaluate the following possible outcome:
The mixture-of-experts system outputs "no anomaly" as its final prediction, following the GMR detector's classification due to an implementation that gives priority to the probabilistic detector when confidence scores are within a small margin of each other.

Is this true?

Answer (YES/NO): NO